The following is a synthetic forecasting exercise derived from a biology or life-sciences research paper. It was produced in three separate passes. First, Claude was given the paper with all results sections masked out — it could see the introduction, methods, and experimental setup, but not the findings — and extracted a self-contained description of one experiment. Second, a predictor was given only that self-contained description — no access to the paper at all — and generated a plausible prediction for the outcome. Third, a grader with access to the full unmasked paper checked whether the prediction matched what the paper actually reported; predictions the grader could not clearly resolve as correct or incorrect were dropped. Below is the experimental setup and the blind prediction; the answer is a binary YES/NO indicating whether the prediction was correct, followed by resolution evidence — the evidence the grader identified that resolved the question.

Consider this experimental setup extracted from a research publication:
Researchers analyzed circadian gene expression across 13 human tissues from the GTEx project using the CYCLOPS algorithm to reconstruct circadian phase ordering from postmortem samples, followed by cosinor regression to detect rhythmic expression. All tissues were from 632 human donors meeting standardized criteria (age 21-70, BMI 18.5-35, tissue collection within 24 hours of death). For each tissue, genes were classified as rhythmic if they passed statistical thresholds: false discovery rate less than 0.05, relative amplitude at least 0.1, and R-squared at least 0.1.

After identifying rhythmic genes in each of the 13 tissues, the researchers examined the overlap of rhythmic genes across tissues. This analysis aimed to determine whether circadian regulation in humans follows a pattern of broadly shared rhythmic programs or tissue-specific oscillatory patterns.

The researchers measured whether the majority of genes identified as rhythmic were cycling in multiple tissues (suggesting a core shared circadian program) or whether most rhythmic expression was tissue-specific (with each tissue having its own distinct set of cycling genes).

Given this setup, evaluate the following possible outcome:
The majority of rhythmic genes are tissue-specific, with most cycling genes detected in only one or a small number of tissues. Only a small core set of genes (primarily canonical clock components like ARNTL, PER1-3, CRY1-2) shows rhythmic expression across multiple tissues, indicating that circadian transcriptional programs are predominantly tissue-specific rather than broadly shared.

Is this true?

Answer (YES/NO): YES